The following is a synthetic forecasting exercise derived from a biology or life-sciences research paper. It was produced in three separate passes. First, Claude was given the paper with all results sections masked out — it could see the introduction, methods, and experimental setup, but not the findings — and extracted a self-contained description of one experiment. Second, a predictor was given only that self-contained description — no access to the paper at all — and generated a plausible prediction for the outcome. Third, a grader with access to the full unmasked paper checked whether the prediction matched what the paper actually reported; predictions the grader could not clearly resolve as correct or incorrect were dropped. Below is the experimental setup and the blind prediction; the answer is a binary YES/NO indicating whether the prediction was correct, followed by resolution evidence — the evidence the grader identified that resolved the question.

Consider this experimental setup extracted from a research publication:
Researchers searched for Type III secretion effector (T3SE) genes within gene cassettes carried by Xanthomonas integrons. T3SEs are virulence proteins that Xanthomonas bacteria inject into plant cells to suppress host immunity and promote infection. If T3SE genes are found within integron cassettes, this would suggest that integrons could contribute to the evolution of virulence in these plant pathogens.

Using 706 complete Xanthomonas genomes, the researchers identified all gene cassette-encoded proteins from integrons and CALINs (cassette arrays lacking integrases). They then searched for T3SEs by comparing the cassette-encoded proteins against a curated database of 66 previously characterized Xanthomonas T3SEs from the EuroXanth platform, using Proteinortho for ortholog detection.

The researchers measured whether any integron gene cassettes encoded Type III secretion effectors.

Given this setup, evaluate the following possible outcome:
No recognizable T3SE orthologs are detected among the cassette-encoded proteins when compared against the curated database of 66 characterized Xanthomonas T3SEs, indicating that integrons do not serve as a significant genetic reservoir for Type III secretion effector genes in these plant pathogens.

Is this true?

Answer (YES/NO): NO